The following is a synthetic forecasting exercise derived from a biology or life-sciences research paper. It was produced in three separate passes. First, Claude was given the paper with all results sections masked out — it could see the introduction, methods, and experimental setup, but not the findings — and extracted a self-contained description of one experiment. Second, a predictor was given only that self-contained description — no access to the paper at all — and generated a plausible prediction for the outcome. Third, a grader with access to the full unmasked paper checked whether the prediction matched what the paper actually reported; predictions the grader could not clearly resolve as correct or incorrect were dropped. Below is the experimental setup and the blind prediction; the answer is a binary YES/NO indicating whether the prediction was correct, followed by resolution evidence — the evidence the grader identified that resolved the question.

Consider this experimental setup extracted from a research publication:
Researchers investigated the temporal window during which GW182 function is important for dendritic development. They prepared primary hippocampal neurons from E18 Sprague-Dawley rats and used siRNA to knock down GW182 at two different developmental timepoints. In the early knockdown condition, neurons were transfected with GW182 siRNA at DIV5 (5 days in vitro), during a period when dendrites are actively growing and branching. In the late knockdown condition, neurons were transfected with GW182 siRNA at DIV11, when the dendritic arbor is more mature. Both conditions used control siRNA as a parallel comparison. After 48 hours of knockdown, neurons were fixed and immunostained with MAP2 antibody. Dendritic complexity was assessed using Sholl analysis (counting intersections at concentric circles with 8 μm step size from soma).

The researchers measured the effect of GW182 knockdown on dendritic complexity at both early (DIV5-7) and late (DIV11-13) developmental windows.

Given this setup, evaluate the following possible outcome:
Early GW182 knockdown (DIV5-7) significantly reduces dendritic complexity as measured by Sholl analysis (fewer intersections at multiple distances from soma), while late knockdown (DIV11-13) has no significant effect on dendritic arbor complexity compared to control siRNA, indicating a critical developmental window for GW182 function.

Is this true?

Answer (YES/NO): NO